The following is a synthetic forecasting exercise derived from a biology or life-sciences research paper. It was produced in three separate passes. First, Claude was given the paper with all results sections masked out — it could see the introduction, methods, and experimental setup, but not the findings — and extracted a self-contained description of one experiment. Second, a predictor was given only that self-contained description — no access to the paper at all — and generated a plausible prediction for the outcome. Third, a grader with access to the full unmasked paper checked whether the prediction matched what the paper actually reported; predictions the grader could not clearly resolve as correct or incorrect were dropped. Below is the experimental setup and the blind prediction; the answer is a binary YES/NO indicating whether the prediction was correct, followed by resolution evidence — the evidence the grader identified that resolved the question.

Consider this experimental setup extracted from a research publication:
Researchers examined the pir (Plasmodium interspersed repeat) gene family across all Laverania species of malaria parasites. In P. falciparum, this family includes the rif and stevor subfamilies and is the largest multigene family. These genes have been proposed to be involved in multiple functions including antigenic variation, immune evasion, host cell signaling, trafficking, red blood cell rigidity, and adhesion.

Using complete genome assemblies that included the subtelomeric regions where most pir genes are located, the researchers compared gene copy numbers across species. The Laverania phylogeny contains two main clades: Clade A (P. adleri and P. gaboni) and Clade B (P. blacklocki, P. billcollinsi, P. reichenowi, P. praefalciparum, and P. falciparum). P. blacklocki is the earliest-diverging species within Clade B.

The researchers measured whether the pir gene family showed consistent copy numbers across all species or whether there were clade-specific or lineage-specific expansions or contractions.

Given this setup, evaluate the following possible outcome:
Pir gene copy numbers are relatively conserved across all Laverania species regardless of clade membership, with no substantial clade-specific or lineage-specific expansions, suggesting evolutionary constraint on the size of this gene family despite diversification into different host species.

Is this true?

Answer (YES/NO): NO